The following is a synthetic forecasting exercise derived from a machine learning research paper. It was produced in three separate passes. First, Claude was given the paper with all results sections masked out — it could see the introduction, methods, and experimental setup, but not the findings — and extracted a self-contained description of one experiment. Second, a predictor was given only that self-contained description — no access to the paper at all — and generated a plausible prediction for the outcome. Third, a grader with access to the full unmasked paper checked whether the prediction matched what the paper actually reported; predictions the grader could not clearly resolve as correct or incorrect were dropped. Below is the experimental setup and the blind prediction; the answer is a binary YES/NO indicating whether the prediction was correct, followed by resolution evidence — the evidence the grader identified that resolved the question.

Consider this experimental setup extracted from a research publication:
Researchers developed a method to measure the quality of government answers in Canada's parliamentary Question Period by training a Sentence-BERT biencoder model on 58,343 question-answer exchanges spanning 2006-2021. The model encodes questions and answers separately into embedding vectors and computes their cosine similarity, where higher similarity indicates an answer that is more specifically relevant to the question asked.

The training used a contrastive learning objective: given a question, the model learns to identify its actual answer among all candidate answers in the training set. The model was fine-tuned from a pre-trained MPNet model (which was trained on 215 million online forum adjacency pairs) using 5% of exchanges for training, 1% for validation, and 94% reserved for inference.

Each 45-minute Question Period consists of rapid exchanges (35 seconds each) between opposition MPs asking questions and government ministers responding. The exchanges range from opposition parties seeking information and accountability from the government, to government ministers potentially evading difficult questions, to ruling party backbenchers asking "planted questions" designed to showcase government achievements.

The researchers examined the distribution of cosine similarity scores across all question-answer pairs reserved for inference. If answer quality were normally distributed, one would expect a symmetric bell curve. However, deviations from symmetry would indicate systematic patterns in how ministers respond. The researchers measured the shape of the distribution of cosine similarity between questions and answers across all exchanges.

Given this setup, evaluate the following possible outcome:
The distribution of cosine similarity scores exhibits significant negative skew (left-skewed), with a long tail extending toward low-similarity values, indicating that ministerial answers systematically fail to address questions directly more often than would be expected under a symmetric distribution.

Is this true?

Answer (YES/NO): YES